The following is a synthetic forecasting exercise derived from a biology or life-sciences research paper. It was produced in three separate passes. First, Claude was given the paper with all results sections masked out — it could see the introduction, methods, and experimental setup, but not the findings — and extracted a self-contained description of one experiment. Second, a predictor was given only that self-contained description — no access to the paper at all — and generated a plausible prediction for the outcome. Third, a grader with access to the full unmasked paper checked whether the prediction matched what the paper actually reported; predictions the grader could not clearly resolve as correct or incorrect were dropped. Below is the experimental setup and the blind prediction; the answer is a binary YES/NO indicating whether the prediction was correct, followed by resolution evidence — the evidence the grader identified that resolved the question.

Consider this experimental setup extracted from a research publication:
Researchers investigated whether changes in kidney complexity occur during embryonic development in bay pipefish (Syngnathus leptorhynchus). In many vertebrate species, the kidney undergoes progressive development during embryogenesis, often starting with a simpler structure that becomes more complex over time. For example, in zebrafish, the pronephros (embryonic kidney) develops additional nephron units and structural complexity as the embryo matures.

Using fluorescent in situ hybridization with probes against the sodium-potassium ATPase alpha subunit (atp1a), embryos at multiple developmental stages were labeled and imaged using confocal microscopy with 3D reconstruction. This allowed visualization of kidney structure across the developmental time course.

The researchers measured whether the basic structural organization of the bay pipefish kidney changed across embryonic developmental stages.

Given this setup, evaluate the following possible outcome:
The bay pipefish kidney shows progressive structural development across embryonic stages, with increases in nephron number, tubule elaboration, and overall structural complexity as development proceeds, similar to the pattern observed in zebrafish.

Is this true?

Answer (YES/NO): NO